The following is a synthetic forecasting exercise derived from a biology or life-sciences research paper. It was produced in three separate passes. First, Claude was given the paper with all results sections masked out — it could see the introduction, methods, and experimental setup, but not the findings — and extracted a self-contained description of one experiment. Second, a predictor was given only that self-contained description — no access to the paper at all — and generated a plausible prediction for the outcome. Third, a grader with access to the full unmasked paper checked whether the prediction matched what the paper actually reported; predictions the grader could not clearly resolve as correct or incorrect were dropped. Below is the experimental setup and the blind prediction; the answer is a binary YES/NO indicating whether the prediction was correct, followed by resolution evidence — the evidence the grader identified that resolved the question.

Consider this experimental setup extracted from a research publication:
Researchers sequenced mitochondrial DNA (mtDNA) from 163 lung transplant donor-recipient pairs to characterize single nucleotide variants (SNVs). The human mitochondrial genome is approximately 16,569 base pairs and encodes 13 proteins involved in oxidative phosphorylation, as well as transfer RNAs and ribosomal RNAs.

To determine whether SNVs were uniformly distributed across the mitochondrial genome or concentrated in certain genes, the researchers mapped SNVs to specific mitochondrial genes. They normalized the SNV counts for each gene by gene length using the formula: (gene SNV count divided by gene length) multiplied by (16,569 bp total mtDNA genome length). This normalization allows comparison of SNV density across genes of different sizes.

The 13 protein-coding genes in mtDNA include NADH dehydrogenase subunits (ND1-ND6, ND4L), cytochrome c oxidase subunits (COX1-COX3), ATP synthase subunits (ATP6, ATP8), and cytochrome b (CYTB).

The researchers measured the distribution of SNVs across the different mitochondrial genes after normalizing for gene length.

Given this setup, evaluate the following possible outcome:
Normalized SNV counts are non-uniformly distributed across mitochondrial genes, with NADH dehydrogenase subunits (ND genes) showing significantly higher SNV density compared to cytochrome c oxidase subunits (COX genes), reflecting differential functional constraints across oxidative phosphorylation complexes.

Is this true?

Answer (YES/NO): NO